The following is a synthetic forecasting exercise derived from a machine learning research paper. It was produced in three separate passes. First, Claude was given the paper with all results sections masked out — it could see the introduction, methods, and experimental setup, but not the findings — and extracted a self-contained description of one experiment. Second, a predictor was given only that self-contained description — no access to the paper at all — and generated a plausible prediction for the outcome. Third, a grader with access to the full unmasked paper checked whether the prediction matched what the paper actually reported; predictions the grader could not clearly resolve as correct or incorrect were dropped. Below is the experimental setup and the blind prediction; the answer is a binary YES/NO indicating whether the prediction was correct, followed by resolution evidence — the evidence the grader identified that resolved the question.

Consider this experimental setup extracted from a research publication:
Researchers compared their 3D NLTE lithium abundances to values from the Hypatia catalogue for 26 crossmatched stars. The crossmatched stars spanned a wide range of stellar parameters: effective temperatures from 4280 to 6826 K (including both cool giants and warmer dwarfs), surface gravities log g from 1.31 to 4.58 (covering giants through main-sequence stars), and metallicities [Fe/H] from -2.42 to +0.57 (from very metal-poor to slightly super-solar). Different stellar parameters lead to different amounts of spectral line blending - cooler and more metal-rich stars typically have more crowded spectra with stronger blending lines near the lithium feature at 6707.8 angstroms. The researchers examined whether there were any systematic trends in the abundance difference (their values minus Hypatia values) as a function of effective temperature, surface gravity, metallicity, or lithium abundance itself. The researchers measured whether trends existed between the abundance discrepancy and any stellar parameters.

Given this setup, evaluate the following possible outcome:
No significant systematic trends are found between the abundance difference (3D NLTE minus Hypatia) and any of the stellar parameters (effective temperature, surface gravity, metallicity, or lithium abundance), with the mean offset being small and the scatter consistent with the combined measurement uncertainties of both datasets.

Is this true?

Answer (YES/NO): NO